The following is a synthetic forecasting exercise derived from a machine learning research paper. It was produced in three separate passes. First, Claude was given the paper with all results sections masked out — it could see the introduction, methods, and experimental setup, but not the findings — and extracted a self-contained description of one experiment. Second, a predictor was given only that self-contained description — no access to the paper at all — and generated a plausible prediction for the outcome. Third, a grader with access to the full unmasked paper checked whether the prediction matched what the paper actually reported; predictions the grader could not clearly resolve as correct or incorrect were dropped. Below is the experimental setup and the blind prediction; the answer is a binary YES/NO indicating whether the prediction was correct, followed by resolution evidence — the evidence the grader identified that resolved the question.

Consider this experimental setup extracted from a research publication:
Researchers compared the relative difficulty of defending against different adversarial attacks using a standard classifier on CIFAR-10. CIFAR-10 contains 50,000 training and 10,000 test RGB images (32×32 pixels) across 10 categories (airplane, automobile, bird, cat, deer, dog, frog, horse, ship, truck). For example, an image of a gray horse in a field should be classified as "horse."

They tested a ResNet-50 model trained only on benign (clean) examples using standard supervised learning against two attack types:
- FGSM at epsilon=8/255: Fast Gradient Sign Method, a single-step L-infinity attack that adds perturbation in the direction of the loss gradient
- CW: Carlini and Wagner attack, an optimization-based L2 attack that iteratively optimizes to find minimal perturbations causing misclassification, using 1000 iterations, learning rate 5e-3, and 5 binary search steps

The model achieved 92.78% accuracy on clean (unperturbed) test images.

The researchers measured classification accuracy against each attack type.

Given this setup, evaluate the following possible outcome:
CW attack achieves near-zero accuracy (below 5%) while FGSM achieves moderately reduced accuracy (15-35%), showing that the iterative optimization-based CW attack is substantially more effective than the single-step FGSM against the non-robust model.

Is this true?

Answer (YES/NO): NO